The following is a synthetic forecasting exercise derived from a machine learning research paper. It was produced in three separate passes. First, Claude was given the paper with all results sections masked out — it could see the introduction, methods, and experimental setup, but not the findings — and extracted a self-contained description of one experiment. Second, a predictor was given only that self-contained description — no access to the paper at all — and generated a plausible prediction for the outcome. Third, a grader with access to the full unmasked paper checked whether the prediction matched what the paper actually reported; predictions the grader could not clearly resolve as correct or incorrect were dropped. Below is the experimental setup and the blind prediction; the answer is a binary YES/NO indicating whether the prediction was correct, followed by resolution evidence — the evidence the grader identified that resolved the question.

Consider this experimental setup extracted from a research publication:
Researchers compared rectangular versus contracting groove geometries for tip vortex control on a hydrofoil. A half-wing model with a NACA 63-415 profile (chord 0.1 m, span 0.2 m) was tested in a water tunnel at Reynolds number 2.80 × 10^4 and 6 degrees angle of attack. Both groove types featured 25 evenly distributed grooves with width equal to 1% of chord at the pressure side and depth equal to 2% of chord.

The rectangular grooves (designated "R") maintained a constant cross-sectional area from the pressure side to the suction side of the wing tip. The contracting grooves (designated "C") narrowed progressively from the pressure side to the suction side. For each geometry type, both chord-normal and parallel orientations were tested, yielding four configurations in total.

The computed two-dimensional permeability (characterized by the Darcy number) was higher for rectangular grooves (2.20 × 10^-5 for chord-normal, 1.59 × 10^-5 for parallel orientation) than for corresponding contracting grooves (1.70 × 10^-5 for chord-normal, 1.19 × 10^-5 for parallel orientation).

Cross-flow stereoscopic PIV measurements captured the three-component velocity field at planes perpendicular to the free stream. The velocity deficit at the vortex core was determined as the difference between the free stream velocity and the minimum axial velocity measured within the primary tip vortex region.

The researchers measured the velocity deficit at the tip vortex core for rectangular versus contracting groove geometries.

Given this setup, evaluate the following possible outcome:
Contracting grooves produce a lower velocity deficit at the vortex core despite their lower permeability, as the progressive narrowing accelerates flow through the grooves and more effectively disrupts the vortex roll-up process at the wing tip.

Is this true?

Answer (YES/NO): NO